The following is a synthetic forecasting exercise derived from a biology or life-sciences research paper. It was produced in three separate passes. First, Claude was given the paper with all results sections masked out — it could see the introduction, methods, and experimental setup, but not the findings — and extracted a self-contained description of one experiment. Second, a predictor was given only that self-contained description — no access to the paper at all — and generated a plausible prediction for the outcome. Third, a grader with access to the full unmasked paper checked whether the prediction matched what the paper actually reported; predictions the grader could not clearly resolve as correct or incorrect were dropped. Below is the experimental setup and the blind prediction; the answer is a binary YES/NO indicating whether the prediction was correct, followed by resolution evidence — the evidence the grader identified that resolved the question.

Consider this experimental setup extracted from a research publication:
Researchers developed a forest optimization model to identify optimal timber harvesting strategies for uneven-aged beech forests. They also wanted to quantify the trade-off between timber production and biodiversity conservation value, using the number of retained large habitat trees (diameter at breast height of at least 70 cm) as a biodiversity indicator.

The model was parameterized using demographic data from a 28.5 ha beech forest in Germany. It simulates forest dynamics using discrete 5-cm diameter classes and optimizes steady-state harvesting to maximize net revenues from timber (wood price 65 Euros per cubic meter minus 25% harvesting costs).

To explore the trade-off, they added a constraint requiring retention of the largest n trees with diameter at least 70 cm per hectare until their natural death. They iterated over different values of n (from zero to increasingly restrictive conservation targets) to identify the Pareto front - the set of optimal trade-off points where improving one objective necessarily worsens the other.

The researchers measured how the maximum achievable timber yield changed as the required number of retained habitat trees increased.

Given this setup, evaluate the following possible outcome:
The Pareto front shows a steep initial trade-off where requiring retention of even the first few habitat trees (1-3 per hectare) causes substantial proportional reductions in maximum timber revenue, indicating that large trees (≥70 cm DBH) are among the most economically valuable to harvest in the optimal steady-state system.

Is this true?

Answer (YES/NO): NO